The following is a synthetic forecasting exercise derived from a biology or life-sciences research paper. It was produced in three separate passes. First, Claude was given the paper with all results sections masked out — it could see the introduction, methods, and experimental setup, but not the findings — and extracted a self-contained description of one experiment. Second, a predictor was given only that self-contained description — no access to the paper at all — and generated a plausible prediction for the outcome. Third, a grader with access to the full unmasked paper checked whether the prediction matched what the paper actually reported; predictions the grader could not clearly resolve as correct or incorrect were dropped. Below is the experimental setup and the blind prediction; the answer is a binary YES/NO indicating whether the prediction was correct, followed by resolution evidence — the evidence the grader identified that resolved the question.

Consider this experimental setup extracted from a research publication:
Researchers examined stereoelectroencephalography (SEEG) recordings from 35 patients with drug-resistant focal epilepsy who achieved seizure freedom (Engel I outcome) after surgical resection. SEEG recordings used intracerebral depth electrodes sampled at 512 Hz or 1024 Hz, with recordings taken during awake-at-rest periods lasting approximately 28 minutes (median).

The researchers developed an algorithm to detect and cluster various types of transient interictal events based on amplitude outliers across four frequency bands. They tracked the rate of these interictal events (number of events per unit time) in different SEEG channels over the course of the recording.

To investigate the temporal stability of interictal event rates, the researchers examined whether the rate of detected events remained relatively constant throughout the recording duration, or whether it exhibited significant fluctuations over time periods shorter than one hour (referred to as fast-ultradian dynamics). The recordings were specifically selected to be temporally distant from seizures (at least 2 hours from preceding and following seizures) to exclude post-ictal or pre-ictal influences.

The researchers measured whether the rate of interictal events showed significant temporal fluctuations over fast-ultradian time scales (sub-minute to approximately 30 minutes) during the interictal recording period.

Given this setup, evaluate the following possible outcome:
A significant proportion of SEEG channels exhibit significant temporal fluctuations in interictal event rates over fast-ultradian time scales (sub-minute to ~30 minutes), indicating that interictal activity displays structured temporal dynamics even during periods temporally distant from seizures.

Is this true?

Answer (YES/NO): YES